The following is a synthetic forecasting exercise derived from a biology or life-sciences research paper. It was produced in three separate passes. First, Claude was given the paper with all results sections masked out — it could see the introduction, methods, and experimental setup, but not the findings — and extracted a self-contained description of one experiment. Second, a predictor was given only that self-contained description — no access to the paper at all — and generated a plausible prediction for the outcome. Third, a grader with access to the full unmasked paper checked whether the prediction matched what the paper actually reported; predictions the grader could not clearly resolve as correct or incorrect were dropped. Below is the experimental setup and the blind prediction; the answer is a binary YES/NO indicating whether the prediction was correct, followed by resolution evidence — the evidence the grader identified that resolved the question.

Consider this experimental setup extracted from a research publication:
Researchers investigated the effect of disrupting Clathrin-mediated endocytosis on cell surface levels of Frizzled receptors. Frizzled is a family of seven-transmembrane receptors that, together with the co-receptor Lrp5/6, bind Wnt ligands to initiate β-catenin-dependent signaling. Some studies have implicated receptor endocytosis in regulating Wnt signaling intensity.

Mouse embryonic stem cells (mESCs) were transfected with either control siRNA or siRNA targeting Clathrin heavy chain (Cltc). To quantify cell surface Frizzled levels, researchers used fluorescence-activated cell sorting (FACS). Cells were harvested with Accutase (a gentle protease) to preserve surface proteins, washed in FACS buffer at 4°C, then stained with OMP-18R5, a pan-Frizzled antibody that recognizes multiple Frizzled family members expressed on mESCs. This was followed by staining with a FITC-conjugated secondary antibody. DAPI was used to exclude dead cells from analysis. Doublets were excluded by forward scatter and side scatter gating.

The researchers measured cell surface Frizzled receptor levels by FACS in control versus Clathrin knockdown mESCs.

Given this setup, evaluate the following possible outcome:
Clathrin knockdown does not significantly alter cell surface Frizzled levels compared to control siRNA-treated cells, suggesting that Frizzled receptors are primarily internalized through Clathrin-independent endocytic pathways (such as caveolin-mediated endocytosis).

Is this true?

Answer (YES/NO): NO